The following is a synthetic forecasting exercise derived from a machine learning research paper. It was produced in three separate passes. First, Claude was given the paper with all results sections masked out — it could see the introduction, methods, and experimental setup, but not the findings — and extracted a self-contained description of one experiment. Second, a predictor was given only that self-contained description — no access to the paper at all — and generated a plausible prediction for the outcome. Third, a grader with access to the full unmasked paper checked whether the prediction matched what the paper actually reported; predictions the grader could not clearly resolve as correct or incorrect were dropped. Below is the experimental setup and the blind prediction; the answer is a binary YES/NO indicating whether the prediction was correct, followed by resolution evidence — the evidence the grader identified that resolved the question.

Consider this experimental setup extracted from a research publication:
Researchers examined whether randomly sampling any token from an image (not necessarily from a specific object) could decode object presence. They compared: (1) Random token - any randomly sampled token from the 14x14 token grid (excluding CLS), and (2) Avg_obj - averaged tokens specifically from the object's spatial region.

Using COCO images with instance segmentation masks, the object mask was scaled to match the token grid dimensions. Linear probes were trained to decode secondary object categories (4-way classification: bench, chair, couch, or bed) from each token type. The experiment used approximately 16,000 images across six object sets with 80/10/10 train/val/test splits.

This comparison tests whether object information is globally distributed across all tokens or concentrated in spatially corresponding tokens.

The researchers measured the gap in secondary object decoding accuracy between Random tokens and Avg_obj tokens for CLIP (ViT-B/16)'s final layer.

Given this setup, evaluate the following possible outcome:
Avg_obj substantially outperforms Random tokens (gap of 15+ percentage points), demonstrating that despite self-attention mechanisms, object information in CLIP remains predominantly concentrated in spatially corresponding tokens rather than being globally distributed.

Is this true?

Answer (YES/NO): YES